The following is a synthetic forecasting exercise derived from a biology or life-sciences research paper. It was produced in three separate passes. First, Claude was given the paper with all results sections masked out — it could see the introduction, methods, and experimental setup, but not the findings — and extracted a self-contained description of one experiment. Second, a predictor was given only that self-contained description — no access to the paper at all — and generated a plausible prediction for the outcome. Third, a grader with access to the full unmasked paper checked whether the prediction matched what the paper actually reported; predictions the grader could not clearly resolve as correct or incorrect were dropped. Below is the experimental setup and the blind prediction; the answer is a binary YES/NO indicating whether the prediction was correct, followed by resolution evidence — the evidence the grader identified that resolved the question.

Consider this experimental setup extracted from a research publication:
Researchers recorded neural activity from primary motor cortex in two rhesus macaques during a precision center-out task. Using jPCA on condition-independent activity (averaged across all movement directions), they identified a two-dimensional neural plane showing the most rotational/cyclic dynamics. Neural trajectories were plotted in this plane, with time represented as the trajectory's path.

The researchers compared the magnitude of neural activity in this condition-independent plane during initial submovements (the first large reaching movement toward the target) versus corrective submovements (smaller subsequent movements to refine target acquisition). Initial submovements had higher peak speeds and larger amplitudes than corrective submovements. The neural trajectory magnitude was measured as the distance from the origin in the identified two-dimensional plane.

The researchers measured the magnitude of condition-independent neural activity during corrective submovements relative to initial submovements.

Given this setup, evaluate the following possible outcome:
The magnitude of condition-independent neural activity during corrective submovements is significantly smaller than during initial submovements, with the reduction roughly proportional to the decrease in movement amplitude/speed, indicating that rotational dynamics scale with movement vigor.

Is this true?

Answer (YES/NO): YES